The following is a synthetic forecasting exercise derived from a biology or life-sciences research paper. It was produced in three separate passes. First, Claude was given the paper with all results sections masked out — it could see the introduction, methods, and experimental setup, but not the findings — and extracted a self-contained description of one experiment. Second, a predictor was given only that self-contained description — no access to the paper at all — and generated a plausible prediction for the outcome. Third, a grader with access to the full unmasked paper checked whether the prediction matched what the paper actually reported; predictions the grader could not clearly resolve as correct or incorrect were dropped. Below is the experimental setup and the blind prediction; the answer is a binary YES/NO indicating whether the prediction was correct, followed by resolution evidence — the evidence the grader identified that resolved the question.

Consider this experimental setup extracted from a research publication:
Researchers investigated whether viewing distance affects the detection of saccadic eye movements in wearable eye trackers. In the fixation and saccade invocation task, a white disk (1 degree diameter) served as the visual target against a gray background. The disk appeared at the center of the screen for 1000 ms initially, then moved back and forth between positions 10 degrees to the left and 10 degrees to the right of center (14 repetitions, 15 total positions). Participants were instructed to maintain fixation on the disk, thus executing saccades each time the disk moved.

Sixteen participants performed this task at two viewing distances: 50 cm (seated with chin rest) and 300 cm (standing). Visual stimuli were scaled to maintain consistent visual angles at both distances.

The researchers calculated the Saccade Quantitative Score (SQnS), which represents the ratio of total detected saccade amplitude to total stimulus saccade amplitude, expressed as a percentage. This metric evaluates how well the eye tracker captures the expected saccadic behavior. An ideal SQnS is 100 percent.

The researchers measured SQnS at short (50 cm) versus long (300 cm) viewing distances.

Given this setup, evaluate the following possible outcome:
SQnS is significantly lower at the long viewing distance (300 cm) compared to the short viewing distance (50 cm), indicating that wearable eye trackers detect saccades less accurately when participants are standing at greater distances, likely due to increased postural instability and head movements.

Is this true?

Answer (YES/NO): NO